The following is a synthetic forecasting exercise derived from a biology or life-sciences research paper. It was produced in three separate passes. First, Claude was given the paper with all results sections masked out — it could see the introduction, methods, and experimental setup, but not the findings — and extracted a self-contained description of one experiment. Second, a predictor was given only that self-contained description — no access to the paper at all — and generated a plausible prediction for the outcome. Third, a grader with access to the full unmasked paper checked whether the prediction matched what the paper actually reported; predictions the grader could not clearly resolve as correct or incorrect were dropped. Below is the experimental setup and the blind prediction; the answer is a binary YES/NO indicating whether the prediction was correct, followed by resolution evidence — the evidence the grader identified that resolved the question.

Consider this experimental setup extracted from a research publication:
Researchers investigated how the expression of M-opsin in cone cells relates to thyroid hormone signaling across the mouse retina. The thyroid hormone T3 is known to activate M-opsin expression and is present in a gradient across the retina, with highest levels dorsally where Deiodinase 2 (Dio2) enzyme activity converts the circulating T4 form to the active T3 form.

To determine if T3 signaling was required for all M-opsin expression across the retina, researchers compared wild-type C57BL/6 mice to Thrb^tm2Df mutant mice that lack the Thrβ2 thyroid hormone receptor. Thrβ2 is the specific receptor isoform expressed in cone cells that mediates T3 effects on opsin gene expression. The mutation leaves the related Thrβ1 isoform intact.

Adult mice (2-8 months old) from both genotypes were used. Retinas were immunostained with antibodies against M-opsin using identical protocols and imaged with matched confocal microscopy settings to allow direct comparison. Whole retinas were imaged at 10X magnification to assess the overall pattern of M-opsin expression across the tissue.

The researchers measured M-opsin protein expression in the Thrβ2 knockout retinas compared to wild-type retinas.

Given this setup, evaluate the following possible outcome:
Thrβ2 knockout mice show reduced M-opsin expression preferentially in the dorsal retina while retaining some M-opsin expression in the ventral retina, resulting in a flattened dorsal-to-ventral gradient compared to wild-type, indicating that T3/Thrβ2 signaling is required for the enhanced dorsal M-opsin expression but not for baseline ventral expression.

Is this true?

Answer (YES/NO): NO